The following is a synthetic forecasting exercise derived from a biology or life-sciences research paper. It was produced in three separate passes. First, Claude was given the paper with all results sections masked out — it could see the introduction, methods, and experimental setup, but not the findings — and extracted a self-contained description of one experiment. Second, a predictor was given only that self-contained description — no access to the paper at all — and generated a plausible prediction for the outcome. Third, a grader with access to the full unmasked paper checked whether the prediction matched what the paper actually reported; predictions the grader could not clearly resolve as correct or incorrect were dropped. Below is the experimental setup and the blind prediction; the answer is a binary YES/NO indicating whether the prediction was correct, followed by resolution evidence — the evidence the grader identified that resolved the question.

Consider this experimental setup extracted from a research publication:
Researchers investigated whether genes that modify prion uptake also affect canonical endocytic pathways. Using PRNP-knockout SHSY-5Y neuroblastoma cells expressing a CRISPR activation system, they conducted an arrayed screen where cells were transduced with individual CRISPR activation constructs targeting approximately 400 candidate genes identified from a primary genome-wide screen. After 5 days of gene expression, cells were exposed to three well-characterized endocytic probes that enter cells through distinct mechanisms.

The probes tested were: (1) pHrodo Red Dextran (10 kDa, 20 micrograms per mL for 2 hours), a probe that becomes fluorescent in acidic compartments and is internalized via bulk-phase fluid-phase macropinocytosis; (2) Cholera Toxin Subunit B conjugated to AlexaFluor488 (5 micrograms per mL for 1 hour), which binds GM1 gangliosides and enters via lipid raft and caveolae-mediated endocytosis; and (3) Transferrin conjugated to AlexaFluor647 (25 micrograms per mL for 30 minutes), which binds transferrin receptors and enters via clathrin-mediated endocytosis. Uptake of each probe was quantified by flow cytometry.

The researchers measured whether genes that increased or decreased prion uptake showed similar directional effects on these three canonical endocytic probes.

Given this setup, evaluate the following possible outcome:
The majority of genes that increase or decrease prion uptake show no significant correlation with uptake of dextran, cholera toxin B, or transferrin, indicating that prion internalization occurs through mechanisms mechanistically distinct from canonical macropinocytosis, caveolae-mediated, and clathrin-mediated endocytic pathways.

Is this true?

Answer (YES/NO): YES